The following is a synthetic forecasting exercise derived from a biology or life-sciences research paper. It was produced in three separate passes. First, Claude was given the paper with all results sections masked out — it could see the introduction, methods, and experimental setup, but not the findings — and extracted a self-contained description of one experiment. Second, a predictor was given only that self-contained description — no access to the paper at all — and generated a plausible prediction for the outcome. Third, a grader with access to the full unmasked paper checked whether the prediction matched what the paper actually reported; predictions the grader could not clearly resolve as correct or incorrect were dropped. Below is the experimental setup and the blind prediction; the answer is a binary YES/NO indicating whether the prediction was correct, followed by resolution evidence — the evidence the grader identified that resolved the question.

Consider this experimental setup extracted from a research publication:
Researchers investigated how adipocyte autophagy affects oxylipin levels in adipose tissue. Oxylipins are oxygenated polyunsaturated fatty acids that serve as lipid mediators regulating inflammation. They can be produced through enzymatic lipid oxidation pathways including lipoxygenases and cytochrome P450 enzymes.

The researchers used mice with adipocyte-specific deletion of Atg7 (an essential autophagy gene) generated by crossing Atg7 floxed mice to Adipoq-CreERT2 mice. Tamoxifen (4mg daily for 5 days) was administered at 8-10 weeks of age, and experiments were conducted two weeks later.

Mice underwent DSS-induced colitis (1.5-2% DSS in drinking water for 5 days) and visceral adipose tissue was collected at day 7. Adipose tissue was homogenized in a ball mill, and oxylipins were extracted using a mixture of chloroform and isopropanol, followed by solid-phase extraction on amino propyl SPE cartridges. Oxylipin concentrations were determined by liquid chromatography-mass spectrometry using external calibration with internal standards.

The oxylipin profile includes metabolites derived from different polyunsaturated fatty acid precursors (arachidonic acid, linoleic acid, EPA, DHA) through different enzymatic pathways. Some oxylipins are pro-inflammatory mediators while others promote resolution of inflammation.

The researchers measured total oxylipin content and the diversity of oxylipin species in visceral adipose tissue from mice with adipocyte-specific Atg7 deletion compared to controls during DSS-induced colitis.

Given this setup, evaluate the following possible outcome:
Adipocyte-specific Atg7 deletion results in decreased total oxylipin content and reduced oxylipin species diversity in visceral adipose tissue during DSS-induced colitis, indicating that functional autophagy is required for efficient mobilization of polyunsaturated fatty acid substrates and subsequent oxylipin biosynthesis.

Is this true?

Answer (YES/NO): NO